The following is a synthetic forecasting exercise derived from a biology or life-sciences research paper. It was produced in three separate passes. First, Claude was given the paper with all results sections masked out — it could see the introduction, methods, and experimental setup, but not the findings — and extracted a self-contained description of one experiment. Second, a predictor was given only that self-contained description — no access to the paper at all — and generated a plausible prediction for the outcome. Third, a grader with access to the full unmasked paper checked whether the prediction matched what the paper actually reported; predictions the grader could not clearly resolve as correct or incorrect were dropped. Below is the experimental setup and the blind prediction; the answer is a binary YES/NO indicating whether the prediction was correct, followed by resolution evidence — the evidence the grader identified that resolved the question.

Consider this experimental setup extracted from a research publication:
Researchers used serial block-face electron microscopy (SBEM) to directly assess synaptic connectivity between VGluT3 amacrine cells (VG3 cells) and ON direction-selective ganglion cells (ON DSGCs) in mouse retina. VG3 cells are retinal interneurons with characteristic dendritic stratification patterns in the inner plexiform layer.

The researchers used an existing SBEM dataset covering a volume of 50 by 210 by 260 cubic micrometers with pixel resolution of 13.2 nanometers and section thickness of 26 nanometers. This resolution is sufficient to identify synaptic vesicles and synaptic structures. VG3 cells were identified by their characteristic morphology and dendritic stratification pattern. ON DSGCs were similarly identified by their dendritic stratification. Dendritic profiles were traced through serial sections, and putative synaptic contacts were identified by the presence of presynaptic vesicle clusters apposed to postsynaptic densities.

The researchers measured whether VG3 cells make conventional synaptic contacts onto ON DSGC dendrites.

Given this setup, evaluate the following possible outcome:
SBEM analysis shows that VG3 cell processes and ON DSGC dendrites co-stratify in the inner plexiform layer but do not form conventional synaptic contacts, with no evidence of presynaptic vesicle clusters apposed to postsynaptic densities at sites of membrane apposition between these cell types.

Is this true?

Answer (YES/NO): NO